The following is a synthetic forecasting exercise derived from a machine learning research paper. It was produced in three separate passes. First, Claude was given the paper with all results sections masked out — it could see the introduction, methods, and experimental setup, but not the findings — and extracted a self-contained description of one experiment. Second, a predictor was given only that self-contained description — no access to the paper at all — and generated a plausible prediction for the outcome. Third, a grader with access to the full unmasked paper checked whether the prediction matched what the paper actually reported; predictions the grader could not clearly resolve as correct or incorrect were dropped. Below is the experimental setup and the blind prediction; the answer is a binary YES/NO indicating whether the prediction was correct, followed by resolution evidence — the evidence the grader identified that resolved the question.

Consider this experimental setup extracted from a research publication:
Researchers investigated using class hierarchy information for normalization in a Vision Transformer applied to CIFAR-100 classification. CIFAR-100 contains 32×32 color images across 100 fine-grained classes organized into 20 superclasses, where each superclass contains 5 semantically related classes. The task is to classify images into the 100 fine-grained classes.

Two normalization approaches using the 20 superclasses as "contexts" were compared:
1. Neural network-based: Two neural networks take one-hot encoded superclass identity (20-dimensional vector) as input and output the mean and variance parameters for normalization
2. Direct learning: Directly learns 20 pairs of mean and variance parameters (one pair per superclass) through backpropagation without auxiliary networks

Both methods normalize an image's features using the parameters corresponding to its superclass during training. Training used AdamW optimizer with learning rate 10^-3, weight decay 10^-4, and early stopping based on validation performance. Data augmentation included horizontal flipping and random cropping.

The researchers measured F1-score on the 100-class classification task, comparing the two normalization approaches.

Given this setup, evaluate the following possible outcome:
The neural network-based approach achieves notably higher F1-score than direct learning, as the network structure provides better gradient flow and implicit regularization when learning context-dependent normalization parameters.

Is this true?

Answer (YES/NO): NO